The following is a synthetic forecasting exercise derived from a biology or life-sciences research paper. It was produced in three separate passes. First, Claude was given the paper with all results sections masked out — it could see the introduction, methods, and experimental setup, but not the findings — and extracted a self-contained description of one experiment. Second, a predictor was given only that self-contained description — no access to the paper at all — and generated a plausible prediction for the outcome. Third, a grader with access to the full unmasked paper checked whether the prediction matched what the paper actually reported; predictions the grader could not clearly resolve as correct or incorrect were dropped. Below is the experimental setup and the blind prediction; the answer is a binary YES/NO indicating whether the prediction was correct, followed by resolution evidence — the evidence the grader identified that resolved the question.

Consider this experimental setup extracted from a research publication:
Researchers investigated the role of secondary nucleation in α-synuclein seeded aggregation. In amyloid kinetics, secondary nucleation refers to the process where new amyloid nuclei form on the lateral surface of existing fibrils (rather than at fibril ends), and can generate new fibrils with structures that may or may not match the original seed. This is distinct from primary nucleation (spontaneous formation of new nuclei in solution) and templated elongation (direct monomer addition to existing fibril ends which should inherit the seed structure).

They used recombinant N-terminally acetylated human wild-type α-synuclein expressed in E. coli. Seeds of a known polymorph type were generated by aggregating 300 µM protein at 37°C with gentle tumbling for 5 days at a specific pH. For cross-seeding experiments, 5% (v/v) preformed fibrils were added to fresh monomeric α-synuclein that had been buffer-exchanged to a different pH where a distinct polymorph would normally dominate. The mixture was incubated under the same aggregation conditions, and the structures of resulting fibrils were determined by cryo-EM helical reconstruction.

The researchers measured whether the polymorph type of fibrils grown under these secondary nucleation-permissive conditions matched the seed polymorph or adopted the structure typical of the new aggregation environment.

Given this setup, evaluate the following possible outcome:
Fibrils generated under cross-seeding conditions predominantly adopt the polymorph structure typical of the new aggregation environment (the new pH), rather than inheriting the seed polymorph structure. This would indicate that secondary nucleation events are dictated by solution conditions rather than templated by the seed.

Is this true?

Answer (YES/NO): YES